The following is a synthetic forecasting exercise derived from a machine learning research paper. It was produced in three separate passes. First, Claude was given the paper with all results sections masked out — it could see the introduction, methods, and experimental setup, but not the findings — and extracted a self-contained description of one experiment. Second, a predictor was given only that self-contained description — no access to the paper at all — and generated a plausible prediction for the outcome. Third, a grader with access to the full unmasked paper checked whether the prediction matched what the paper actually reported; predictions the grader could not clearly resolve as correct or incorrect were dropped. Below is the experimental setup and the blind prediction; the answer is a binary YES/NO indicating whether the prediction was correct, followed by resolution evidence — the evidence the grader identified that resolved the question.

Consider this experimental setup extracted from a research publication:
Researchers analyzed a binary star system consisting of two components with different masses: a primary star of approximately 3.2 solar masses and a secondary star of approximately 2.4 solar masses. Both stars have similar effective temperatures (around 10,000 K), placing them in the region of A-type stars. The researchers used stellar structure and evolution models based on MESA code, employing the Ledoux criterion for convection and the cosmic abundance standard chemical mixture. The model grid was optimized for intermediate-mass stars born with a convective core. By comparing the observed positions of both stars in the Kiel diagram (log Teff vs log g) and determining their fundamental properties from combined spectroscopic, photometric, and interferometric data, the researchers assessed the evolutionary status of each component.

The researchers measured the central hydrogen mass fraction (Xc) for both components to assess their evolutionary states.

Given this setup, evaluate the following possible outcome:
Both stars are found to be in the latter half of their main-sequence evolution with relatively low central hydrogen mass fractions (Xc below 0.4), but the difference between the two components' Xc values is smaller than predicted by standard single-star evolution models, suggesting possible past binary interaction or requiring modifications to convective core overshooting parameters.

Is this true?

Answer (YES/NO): NO